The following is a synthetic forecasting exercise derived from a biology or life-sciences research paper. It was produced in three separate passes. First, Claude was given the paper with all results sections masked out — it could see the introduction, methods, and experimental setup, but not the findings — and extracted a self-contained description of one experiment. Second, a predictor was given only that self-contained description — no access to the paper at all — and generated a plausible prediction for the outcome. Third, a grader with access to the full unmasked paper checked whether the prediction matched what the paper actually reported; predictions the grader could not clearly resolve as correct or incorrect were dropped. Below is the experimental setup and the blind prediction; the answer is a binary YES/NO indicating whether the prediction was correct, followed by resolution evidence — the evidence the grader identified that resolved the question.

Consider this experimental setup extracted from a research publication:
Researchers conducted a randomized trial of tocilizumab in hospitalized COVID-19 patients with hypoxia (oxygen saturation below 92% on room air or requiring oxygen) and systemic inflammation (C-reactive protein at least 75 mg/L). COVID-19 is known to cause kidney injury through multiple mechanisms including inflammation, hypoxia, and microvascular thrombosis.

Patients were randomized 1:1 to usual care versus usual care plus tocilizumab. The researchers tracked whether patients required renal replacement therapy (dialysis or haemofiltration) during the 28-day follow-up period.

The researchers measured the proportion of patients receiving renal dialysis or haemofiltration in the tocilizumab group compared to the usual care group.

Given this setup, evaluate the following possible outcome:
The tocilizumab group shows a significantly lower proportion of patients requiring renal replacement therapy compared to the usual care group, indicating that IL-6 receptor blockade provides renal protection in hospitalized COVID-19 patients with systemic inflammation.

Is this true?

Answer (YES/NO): YES